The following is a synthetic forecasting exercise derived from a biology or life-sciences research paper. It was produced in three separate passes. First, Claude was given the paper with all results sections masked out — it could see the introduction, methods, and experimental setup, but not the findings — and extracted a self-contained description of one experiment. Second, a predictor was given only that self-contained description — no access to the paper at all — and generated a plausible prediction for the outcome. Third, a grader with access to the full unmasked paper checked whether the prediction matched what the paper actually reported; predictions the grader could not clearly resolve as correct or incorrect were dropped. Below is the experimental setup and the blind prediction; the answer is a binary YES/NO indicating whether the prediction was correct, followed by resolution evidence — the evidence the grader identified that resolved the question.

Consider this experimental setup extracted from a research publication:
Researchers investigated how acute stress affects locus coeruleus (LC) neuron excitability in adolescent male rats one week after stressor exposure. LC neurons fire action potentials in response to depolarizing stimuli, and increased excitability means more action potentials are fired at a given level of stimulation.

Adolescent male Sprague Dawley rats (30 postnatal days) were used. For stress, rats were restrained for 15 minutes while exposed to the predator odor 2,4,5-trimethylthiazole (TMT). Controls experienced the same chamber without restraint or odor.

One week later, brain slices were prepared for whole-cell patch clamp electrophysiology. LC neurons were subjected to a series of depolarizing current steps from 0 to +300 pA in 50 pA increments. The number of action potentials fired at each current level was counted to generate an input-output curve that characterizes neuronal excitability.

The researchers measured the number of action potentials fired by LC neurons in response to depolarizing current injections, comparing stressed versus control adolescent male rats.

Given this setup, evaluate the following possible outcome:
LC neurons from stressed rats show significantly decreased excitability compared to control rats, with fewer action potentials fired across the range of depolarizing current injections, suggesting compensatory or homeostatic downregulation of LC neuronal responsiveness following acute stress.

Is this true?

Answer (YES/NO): NO